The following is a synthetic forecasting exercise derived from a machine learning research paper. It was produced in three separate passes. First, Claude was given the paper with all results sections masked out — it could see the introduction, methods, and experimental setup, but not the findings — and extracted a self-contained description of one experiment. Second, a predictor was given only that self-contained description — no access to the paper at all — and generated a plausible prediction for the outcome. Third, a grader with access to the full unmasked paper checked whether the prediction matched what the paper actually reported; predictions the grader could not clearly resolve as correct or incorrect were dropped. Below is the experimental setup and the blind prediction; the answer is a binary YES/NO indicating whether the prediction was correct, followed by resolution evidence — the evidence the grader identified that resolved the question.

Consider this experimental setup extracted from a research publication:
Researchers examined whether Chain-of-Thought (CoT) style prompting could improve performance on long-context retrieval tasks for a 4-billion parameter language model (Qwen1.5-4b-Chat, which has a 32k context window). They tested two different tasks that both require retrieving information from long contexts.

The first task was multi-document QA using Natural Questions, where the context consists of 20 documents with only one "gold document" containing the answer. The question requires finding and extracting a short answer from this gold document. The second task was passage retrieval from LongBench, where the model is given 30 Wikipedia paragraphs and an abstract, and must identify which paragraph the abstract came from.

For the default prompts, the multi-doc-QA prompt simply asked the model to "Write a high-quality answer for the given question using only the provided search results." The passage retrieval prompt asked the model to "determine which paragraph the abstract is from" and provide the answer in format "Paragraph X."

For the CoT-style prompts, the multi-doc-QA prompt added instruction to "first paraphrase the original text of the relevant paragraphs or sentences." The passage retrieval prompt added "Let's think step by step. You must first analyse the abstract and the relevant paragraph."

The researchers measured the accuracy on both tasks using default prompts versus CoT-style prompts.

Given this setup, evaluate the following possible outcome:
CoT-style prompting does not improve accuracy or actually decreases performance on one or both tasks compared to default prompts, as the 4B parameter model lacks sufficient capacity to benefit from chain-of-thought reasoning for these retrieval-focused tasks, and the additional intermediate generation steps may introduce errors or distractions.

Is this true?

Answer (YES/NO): NO